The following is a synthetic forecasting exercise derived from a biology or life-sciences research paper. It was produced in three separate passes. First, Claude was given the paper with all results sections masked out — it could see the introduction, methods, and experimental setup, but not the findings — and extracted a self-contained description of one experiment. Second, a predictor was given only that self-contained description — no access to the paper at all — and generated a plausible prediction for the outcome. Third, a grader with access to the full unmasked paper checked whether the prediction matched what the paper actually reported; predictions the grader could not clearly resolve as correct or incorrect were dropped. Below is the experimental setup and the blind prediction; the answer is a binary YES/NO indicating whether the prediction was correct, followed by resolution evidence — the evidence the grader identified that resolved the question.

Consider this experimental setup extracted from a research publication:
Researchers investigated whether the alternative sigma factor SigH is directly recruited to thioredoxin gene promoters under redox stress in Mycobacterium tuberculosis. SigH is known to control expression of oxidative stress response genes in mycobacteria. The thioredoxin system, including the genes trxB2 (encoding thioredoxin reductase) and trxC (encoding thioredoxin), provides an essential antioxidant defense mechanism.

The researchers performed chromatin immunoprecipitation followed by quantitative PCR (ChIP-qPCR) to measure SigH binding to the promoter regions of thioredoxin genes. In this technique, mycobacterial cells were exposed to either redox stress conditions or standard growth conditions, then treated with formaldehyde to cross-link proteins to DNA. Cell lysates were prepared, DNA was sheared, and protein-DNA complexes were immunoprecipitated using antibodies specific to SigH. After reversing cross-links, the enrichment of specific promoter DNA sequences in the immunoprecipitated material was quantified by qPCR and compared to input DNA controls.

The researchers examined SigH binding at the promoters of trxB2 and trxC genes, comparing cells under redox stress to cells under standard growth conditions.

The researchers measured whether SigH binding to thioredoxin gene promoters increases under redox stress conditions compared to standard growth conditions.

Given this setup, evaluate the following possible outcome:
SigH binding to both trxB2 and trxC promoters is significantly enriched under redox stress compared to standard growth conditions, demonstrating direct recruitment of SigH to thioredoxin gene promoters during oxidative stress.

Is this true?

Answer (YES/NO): YES